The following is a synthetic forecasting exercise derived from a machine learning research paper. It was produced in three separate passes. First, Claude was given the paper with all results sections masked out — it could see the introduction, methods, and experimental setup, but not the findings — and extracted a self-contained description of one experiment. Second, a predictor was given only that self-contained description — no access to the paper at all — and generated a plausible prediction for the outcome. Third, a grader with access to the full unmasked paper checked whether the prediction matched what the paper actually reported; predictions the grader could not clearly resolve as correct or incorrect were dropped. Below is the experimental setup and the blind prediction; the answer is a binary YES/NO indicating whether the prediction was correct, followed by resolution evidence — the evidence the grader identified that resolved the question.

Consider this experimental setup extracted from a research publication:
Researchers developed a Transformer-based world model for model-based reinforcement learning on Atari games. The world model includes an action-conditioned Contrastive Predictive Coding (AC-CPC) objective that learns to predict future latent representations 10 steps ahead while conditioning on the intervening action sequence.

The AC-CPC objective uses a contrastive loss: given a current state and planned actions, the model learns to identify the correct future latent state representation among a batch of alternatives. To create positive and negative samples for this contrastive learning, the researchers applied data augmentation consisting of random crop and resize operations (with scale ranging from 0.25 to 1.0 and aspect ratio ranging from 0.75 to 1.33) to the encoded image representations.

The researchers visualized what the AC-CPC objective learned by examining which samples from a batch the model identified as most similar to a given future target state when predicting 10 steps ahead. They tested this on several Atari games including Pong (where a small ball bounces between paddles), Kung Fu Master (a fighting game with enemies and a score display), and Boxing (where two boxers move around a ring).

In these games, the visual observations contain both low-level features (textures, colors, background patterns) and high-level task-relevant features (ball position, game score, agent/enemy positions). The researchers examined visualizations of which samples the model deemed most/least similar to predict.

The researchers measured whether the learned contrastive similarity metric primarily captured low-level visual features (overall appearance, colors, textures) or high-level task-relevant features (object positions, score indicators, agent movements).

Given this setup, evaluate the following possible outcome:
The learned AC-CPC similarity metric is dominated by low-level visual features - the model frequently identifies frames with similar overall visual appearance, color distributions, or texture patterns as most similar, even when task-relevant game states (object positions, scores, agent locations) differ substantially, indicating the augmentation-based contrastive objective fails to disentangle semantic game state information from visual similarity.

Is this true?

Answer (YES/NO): NO